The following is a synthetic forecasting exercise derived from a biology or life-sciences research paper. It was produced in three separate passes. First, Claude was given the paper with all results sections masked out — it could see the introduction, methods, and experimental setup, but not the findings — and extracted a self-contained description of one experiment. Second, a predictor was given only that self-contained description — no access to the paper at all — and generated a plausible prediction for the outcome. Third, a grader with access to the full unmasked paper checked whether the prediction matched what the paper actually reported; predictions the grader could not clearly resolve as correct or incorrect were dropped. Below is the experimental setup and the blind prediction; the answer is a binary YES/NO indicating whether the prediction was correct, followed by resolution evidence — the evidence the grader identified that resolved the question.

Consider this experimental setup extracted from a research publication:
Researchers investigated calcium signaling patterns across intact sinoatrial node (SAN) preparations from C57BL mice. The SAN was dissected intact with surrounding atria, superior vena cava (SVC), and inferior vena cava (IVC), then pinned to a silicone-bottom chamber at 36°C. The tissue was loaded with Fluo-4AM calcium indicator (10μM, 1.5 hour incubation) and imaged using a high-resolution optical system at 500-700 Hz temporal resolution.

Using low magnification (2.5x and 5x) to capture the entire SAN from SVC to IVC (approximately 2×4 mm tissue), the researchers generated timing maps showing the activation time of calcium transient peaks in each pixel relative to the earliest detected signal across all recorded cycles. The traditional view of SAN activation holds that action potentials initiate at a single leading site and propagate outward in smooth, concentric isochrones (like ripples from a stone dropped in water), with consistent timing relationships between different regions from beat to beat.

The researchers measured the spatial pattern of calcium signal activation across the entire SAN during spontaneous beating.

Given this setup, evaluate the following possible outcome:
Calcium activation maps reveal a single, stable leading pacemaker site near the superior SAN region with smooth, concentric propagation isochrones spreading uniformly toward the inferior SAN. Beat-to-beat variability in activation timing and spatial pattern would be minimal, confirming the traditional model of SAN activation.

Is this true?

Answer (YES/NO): NO